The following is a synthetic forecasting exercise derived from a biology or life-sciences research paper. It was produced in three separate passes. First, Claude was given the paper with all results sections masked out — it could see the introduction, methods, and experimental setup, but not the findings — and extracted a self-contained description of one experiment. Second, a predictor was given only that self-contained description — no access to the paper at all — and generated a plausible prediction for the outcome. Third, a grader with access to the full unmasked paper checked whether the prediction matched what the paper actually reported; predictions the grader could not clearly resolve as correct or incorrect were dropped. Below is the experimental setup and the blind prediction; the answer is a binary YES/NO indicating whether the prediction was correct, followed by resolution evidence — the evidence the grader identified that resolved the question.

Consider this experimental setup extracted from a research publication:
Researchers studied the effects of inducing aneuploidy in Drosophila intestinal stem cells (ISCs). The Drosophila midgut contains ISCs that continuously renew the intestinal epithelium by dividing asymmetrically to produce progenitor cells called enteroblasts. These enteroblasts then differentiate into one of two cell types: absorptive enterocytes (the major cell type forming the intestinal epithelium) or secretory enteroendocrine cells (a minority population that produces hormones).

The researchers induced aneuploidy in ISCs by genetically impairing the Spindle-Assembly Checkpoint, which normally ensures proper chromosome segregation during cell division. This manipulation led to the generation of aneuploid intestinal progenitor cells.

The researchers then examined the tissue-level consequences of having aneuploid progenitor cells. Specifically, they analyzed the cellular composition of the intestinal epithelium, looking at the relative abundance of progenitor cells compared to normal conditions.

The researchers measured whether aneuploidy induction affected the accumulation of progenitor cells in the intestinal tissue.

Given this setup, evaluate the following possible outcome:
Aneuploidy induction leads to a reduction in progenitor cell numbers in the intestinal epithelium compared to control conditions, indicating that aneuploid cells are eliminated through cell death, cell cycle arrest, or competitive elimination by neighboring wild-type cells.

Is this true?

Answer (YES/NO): NO